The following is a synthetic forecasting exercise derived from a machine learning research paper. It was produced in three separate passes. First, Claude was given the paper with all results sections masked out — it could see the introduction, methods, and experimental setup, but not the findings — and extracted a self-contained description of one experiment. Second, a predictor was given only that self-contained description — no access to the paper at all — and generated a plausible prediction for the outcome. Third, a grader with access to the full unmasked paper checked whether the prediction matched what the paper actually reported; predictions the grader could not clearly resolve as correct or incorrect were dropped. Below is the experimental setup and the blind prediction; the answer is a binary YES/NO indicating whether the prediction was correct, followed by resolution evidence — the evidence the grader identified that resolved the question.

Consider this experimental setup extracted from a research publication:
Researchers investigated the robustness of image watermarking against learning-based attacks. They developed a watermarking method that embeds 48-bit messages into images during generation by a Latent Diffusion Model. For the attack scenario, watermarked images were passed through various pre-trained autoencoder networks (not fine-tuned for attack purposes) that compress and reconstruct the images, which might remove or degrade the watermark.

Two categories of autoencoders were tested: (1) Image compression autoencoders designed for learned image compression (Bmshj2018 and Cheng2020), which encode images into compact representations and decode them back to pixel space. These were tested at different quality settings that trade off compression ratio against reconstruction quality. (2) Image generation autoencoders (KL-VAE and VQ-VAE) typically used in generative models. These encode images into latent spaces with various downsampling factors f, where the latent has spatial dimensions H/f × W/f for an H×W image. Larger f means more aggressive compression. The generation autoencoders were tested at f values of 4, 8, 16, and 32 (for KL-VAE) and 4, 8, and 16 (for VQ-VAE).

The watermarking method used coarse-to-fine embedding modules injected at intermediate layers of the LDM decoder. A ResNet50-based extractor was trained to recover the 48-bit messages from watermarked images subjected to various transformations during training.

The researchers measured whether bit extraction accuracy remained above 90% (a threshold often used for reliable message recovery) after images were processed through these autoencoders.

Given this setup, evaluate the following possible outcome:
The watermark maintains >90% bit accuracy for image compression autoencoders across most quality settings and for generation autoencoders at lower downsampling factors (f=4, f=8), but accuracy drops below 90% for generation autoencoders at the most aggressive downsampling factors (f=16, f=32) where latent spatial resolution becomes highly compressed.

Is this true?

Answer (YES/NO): NO